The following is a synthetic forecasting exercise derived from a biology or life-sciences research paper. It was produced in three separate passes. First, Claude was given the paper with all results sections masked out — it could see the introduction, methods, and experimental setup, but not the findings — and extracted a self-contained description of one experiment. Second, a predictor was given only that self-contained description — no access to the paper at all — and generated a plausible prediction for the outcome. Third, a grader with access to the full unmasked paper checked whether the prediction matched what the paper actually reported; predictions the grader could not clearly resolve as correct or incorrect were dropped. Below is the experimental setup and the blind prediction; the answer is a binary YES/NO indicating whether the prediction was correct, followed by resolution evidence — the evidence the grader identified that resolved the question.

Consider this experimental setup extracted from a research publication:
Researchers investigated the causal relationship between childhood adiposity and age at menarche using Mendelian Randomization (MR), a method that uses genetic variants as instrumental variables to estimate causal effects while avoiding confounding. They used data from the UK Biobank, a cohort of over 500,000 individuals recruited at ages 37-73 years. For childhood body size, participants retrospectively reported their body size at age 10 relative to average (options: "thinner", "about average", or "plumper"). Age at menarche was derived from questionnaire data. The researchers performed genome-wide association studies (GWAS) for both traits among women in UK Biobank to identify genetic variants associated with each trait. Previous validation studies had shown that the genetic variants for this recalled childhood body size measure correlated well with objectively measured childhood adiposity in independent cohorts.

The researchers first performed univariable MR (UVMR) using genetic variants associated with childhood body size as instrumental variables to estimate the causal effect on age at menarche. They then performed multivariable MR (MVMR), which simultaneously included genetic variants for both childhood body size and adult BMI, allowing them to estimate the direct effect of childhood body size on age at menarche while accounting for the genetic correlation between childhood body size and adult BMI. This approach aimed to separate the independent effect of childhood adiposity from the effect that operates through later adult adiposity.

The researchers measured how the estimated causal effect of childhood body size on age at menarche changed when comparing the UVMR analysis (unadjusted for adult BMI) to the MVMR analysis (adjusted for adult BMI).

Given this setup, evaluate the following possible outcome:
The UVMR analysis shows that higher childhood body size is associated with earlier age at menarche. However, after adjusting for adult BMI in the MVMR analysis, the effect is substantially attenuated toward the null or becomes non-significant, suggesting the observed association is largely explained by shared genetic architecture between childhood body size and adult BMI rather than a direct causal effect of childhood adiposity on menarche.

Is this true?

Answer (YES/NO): NO